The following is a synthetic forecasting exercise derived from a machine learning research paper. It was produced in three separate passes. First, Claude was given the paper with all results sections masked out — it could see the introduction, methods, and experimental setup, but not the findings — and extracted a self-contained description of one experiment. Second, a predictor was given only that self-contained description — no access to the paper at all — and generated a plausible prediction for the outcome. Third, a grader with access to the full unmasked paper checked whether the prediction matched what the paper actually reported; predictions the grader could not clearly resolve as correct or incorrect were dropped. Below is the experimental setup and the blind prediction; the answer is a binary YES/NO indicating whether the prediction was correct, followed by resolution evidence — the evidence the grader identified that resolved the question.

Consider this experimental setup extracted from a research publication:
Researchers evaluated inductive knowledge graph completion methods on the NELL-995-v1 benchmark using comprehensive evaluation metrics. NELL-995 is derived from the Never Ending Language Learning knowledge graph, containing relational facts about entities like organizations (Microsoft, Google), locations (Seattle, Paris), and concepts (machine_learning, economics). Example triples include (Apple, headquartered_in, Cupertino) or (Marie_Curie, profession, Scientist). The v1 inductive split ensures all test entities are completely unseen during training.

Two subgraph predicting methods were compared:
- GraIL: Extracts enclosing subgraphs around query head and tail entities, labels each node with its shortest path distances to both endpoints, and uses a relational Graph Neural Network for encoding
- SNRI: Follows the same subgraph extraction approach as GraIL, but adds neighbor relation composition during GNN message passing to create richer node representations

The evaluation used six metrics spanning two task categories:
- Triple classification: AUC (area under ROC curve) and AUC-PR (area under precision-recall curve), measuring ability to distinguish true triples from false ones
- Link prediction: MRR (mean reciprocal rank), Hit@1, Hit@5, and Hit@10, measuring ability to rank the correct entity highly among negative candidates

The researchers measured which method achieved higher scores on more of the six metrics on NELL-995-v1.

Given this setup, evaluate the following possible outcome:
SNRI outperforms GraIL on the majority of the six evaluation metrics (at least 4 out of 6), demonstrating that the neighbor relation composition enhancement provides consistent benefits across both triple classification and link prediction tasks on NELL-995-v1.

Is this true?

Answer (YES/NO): NO